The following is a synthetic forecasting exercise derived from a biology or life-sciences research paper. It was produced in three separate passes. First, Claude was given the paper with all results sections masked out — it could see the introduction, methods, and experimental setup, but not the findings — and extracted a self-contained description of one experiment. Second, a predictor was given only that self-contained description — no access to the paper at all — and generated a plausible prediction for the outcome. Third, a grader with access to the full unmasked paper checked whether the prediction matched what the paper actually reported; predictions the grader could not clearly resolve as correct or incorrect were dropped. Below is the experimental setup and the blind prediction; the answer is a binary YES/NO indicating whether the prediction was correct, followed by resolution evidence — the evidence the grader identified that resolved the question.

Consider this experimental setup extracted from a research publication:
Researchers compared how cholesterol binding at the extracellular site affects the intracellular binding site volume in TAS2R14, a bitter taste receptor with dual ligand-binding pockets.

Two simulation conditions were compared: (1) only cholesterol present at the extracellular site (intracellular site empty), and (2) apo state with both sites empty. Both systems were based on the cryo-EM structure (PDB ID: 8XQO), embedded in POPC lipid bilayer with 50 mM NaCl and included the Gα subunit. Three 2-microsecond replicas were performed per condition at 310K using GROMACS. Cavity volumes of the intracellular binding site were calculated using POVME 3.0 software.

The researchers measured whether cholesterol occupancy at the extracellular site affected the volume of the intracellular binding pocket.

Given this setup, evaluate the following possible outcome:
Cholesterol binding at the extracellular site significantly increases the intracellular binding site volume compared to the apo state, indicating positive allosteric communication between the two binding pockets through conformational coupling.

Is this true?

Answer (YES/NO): YES